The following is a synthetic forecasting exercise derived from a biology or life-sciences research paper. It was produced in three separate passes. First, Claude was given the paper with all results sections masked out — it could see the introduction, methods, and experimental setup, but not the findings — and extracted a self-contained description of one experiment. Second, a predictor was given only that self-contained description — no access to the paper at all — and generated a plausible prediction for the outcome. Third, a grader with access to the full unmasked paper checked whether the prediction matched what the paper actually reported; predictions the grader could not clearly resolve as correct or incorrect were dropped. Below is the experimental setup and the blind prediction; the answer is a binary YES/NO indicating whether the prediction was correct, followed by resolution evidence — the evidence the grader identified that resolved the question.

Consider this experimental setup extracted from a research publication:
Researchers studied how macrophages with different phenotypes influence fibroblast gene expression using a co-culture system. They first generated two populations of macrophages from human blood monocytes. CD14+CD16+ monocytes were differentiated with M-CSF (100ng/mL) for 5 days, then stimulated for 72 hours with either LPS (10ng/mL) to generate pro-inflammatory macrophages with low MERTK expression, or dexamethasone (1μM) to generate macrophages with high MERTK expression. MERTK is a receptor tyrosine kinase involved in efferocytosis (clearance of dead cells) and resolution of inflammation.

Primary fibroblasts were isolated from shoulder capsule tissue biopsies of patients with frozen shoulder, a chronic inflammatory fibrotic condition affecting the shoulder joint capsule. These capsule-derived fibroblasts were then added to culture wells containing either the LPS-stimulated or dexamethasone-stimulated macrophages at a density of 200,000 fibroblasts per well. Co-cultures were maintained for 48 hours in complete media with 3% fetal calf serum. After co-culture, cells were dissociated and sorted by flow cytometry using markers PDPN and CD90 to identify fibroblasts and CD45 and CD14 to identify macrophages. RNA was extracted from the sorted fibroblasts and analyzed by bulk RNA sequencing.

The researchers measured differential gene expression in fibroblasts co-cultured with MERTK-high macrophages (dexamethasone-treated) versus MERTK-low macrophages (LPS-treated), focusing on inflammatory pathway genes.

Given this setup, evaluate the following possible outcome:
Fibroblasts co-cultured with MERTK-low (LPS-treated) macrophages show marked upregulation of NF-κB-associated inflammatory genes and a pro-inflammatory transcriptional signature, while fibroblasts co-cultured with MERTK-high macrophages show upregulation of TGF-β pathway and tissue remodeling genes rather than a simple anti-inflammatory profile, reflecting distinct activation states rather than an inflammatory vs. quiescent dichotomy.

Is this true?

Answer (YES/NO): NO